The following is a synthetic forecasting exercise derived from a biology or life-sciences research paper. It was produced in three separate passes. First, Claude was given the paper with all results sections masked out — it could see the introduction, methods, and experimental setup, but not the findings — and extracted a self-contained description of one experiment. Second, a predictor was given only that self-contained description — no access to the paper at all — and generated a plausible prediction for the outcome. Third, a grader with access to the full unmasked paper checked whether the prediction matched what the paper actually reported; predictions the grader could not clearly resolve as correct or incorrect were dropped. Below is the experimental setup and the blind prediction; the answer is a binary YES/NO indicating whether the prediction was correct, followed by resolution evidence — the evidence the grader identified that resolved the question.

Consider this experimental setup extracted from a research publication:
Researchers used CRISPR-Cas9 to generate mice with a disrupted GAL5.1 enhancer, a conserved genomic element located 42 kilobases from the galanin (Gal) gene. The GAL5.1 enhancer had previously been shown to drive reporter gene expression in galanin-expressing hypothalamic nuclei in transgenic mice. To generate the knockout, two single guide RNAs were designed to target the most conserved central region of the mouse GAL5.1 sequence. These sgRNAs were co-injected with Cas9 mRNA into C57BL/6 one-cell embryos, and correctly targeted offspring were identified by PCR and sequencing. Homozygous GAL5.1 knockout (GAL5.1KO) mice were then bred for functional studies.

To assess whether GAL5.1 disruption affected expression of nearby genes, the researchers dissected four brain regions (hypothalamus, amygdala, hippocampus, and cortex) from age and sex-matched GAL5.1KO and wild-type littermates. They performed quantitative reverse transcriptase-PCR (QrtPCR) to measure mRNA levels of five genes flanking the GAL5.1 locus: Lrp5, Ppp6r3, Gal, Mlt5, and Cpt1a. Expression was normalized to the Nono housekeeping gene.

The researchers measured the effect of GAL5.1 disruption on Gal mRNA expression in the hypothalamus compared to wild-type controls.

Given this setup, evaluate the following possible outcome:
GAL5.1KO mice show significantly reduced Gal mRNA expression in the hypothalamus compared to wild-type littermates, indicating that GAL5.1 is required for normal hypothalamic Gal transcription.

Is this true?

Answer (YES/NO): YES